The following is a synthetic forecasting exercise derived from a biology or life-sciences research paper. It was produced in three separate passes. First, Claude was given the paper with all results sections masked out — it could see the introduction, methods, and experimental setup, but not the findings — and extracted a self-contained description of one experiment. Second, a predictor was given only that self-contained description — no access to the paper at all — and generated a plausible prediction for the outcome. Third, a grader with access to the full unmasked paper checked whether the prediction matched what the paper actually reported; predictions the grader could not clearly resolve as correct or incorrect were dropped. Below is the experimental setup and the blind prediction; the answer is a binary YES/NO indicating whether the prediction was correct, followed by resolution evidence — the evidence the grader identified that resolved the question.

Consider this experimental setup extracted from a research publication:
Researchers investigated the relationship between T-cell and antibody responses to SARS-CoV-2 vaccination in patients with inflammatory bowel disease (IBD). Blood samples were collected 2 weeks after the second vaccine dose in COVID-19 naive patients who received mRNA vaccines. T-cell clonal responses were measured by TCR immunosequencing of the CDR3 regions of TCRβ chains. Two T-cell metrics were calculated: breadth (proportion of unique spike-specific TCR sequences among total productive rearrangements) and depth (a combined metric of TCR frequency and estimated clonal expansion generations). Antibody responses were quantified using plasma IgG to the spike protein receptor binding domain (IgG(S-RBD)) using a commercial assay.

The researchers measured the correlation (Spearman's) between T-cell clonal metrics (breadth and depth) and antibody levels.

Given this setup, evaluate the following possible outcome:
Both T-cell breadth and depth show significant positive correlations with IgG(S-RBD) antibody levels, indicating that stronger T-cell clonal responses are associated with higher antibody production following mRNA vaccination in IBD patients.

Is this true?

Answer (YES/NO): NO